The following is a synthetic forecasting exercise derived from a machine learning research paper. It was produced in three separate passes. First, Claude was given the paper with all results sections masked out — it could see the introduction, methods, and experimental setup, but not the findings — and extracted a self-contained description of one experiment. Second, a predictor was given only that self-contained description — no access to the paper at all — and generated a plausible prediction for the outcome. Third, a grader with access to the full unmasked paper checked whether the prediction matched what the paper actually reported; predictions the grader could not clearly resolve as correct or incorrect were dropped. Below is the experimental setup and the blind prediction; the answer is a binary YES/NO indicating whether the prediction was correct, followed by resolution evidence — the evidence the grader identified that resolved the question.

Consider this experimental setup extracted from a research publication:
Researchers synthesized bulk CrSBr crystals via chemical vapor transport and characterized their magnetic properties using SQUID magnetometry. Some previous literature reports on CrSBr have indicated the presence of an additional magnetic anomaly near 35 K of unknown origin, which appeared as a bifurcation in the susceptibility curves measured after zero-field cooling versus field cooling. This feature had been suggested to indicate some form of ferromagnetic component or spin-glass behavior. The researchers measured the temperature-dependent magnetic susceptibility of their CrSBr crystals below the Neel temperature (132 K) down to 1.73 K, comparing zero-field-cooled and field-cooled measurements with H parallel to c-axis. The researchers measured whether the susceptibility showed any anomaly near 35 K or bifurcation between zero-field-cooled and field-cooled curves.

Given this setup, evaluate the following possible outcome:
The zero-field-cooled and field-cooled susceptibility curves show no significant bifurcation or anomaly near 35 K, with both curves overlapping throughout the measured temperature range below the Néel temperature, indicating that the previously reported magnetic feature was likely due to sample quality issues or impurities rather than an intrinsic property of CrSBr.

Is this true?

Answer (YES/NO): YES